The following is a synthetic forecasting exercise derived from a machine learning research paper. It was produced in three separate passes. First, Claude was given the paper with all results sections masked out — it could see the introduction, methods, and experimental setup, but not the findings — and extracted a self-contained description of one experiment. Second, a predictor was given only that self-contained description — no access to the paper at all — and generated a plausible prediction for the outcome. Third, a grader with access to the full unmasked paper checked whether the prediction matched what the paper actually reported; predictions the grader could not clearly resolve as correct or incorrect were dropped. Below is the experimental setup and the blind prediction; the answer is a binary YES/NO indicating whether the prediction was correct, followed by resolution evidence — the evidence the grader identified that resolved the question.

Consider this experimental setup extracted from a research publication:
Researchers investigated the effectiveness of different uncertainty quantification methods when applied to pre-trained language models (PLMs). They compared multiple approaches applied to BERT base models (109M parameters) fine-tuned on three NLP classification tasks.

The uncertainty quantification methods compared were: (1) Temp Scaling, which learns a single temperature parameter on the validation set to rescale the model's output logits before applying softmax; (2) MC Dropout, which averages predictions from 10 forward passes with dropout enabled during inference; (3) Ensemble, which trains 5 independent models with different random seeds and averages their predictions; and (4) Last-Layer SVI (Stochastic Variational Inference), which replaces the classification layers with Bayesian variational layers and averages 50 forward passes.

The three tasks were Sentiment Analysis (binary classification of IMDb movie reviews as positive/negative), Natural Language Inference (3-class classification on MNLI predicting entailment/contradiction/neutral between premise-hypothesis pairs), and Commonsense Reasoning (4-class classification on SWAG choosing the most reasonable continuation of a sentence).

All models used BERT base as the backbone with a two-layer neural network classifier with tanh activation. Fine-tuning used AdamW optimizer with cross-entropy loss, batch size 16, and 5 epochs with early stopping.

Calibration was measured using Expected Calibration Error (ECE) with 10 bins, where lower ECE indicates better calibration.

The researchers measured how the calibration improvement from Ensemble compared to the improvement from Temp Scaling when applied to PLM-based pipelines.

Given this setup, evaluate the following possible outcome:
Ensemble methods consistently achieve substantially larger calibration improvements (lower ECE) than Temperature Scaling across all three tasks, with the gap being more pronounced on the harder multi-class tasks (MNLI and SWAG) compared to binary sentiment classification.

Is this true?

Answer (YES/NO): NO